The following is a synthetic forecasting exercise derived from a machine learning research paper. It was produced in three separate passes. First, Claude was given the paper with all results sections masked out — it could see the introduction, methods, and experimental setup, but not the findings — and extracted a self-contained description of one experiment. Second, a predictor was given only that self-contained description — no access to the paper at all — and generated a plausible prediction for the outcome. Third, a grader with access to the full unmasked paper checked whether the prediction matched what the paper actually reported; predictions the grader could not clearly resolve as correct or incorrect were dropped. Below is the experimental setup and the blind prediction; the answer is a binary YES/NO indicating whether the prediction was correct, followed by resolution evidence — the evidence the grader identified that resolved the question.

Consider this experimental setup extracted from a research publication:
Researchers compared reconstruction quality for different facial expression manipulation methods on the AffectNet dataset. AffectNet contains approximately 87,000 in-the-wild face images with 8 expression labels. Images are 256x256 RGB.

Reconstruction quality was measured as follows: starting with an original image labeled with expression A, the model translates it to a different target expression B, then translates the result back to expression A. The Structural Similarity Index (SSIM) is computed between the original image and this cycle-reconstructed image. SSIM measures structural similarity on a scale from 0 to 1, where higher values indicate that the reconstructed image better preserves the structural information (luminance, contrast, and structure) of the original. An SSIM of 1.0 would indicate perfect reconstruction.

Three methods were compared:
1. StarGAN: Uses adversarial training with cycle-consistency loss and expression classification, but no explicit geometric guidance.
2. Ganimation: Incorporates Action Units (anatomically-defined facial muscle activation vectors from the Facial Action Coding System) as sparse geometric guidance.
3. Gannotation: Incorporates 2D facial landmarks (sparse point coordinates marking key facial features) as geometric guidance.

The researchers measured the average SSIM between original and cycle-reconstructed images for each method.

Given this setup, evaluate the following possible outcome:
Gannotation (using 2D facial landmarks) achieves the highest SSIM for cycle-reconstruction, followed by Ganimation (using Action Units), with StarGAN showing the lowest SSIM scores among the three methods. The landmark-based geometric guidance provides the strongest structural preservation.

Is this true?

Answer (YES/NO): NO